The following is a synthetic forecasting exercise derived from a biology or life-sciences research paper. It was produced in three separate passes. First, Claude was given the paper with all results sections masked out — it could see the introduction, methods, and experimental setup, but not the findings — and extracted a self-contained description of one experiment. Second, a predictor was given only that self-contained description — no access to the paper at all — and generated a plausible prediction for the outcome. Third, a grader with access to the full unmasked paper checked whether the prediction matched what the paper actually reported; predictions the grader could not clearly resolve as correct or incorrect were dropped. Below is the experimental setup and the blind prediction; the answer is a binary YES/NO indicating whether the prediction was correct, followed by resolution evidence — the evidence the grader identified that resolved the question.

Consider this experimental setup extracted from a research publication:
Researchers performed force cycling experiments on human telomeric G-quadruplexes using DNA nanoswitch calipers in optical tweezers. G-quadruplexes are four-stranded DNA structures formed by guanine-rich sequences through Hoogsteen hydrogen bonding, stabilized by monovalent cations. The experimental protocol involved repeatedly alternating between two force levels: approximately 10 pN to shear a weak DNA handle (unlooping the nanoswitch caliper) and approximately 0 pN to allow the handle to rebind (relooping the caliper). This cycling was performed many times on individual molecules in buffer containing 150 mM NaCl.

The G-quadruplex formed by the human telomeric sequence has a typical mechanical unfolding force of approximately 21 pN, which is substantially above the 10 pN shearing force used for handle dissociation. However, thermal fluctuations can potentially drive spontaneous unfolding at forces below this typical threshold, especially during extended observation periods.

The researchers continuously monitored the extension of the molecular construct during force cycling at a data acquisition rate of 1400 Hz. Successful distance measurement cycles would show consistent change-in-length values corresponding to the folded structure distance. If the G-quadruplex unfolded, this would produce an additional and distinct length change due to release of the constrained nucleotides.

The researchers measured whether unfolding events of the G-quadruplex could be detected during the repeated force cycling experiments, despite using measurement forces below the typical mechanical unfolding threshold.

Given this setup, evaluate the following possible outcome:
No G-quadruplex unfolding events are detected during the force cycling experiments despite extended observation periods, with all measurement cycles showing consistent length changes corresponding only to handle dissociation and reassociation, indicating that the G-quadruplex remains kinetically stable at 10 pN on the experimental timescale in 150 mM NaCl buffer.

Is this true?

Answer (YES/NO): NO